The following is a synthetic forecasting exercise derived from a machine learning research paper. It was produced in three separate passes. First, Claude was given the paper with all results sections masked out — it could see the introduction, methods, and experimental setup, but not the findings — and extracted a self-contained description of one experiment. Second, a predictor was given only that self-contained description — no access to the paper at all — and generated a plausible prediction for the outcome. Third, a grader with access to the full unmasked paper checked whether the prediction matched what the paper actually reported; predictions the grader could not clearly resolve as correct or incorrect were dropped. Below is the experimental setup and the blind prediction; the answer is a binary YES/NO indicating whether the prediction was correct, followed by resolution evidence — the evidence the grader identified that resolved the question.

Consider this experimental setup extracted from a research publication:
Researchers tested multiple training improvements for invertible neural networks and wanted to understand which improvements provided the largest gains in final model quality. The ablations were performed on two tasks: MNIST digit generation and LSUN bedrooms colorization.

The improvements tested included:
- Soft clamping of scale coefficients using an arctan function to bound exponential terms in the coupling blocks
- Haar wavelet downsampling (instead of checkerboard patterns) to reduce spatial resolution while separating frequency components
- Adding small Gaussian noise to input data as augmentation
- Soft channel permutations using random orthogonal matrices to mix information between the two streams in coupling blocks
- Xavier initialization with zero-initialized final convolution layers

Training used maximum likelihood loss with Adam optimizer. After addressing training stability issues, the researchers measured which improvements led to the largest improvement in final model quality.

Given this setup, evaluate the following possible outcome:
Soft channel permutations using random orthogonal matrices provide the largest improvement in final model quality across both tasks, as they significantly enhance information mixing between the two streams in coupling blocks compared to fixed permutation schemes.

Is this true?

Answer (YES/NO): NO